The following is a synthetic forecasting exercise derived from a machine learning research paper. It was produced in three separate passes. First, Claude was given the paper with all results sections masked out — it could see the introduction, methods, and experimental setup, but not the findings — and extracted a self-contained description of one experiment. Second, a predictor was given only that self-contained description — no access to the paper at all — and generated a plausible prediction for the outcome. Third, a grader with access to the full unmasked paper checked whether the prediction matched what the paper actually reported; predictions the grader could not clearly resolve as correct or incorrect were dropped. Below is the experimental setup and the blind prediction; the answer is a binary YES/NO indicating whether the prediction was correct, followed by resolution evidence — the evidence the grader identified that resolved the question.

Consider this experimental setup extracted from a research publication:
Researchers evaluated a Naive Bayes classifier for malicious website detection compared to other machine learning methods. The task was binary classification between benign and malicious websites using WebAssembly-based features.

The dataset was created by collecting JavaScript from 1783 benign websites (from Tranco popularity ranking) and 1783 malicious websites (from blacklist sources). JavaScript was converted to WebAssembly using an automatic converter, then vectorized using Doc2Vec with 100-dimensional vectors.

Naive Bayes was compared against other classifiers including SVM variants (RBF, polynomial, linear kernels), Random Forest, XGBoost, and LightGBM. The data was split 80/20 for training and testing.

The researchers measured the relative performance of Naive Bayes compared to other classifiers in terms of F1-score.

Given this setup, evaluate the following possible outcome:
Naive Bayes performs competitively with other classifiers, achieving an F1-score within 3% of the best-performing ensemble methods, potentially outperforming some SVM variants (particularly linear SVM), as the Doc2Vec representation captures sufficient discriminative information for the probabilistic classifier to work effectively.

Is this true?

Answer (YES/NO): NO